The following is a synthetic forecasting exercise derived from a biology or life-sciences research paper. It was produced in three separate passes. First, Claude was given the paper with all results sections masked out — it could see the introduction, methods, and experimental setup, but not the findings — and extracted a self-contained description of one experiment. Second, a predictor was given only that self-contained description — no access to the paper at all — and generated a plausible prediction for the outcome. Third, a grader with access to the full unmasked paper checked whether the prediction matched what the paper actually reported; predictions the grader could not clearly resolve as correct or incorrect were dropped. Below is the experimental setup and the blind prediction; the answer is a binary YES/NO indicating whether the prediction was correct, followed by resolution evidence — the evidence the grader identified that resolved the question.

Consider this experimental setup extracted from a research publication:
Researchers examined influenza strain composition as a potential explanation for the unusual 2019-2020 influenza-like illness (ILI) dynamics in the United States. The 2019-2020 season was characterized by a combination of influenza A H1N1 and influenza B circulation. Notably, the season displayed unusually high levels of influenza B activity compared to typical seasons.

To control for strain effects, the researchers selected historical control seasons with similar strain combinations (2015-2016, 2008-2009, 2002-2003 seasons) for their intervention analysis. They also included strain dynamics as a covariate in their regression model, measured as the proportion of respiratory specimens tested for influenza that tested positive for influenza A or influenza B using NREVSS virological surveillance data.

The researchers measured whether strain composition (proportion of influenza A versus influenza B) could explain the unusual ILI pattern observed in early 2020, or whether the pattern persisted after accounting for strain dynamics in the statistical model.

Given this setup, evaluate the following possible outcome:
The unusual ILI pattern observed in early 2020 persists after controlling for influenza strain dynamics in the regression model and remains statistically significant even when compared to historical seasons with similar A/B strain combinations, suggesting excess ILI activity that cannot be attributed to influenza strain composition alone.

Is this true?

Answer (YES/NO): NO